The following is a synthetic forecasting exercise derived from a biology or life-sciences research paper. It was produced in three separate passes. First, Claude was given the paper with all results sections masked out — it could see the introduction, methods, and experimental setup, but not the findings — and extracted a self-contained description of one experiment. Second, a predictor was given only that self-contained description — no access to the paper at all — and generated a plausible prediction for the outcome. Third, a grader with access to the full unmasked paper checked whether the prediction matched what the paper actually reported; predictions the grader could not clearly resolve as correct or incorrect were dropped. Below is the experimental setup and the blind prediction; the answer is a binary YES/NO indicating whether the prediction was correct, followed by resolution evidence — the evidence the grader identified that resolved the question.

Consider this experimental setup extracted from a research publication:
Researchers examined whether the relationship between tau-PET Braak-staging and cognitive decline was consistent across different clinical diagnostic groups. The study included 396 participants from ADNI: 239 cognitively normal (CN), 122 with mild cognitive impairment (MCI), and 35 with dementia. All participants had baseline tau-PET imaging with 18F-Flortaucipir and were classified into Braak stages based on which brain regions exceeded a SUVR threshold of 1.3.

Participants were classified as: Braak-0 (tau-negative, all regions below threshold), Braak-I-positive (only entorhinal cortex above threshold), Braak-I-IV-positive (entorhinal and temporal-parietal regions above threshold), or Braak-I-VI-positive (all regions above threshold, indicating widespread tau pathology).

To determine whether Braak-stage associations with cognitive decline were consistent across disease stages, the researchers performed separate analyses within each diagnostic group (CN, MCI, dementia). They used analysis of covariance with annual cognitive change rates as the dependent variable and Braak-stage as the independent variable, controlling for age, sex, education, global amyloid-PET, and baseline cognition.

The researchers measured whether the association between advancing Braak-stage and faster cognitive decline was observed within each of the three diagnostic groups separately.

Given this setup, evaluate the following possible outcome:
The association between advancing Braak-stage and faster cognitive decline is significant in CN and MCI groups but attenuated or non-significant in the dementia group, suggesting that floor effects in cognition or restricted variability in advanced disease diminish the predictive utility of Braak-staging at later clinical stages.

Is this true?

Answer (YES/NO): NO